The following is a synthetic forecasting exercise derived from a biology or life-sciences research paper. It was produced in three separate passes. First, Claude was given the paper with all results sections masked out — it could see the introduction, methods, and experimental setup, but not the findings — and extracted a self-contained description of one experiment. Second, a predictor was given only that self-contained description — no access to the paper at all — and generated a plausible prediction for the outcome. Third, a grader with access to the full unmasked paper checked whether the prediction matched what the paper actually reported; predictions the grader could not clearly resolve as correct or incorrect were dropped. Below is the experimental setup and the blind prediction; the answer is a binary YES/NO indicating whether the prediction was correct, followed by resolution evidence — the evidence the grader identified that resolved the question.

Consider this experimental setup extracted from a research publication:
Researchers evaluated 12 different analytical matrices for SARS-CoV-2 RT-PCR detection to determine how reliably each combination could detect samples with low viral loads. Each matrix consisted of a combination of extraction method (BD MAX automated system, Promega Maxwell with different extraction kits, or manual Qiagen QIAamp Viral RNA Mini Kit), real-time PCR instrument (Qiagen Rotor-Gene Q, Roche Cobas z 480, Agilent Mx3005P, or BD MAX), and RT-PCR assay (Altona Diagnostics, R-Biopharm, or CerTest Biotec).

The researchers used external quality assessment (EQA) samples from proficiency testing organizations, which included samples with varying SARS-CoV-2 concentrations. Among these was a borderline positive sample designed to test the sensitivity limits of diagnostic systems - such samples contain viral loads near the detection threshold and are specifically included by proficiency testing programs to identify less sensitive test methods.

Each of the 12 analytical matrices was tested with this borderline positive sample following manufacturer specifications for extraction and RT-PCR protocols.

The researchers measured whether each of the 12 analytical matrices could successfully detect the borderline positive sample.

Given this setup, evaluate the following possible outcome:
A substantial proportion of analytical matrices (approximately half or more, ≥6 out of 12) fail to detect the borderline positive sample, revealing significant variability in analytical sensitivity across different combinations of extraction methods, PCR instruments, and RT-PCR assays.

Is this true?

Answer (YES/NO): NO